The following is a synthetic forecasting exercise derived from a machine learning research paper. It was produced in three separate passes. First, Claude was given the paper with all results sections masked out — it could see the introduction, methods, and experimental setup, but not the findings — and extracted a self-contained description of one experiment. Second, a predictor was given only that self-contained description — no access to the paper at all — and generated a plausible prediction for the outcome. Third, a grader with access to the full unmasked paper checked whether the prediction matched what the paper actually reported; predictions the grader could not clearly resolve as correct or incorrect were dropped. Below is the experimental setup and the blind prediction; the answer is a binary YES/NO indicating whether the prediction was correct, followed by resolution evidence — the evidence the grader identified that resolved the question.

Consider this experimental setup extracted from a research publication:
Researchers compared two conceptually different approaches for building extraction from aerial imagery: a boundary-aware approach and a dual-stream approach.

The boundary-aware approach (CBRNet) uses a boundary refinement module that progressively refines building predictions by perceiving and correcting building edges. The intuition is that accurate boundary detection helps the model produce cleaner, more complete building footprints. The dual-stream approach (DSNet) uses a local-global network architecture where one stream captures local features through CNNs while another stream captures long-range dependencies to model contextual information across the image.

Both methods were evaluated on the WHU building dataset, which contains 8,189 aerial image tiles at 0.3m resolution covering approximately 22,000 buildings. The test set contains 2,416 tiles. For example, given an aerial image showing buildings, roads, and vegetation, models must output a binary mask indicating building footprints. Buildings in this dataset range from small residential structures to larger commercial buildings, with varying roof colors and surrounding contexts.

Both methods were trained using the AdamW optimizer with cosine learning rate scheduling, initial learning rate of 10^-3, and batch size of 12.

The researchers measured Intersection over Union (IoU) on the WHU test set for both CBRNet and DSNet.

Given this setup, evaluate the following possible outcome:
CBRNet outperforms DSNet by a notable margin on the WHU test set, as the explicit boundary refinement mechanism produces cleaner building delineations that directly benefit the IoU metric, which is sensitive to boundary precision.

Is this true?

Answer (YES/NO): YES